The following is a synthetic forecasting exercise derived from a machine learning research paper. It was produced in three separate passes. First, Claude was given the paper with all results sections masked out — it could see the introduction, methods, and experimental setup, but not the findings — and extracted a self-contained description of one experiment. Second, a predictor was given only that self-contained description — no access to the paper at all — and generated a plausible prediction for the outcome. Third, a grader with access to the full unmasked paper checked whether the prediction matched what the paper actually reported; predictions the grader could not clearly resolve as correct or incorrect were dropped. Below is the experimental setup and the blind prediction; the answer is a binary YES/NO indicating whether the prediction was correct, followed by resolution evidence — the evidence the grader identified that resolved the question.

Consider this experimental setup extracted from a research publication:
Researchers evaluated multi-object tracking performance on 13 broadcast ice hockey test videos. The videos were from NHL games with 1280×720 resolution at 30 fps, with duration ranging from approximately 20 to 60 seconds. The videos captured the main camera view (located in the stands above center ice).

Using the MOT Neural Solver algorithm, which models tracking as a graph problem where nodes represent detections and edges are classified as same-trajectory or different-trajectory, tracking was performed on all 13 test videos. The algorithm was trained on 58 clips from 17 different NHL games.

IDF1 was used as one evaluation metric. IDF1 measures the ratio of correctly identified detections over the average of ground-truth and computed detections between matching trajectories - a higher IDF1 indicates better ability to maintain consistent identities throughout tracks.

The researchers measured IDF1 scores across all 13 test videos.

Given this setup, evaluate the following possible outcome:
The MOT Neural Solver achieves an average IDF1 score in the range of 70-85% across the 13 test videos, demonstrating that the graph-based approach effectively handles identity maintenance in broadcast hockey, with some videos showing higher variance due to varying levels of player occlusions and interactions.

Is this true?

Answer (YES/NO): NO